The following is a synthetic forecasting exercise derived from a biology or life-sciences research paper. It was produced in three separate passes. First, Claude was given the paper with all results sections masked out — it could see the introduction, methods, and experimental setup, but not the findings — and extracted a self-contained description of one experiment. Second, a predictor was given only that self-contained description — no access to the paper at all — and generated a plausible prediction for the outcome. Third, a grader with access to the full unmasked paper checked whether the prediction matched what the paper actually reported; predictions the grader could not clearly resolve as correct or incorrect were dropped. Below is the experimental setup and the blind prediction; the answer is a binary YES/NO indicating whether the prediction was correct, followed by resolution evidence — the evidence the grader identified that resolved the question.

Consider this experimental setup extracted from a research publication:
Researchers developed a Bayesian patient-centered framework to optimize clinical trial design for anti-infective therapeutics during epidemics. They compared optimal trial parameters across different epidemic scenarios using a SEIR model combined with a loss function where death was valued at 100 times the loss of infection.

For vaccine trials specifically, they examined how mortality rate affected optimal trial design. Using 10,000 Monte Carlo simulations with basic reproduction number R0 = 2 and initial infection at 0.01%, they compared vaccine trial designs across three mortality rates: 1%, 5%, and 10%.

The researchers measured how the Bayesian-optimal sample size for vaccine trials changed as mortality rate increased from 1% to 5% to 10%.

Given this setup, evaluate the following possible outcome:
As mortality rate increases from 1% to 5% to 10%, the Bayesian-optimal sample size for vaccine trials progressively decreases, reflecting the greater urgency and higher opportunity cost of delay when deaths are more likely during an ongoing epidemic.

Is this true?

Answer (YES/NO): YES